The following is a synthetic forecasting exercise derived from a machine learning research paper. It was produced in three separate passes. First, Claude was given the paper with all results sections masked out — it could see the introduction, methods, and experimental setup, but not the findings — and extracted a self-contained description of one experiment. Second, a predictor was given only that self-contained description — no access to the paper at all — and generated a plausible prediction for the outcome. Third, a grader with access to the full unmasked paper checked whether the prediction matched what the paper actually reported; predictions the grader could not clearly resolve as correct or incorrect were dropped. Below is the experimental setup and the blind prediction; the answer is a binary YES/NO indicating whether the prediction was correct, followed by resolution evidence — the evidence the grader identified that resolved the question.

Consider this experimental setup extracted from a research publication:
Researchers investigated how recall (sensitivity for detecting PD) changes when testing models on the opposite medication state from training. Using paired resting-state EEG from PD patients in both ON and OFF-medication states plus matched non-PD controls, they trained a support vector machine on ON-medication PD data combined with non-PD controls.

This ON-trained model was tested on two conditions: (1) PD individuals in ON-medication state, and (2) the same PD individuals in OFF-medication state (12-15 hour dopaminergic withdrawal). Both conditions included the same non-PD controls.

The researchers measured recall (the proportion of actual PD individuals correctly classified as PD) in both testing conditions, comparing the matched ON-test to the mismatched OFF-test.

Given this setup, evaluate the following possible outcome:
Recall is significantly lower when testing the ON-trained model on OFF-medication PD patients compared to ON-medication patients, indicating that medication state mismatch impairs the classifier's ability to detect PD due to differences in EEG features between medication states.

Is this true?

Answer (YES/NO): YES